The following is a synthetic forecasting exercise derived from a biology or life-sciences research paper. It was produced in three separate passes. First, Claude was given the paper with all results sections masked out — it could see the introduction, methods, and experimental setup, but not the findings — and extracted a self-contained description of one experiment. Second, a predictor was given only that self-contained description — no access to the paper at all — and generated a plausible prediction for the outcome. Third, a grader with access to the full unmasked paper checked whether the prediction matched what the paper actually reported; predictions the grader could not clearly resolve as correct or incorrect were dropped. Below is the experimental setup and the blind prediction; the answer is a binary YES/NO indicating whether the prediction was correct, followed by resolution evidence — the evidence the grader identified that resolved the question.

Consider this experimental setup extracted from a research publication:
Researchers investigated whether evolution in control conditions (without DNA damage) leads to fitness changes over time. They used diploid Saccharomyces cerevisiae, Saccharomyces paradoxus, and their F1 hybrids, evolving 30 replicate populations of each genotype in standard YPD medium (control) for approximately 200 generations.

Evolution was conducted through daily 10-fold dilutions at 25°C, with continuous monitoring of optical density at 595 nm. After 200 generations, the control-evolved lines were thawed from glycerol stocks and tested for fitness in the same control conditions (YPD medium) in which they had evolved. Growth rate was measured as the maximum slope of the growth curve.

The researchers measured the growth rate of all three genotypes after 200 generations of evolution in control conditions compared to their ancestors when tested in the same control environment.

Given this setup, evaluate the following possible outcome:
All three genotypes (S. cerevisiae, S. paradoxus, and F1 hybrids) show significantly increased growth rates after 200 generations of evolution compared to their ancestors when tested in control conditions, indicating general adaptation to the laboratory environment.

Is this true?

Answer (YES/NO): NO